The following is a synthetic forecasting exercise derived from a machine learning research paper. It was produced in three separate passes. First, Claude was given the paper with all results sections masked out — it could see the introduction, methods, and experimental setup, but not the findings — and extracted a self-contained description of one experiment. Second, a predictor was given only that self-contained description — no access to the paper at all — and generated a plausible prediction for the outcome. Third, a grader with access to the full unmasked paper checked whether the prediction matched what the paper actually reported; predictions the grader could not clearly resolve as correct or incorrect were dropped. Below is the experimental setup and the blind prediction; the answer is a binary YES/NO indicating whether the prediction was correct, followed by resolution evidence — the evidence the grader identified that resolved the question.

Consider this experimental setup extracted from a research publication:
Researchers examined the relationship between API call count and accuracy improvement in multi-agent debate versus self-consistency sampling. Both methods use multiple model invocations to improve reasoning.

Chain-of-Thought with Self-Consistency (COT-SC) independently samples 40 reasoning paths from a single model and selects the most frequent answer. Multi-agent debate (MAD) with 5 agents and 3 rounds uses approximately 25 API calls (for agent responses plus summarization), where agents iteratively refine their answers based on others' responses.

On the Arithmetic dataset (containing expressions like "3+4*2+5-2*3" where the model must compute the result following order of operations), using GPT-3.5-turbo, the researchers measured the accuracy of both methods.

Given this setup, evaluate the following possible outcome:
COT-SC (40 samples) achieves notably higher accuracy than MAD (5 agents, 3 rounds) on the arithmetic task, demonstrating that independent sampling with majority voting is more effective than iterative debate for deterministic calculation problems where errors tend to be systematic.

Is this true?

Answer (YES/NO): NO